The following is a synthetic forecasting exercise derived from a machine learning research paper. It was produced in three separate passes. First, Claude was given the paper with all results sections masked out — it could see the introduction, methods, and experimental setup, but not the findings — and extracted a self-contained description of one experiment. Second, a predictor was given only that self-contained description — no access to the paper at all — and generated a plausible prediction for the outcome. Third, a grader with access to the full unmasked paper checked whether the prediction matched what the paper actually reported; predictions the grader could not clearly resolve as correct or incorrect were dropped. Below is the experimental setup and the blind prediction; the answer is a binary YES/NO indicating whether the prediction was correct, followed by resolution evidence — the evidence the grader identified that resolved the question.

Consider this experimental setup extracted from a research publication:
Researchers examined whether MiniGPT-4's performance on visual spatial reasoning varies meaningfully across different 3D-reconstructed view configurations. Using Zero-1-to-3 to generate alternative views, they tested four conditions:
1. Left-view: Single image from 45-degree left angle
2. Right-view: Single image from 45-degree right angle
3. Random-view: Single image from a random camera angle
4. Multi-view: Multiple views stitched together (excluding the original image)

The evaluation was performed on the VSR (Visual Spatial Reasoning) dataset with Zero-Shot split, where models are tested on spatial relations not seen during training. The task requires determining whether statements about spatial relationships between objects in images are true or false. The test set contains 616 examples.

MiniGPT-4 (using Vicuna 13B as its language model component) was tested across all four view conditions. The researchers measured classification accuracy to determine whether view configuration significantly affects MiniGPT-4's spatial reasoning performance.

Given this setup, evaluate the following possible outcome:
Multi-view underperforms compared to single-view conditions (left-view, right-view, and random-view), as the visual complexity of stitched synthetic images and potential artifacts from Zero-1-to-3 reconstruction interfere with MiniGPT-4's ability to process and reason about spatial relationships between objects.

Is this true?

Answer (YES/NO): NO